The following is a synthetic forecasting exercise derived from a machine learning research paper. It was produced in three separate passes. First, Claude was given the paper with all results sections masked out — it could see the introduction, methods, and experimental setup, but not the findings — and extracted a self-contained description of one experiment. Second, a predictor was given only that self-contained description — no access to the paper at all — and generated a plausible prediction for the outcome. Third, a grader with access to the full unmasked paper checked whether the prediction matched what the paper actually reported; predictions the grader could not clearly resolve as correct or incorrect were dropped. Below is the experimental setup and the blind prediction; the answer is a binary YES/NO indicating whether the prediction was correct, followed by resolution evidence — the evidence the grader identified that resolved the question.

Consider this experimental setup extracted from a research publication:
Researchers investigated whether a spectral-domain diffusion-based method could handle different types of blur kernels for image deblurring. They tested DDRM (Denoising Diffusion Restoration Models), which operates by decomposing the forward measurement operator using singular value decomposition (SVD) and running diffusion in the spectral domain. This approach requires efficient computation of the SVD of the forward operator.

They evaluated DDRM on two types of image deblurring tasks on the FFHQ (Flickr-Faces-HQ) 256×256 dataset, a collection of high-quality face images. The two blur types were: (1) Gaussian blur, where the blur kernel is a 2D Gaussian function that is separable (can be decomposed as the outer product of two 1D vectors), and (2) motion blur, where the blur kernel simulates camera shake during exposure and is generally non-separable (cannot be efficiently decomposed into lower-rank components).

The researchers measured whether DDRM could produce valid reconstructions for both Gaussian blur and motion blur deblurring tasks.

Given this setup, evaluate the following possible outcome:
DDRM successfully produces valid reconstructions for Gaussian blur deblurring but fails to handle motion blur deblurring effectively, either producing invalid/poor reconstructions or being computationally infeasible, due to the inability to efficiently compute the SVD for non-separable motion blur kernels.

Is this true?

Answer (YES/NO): YES